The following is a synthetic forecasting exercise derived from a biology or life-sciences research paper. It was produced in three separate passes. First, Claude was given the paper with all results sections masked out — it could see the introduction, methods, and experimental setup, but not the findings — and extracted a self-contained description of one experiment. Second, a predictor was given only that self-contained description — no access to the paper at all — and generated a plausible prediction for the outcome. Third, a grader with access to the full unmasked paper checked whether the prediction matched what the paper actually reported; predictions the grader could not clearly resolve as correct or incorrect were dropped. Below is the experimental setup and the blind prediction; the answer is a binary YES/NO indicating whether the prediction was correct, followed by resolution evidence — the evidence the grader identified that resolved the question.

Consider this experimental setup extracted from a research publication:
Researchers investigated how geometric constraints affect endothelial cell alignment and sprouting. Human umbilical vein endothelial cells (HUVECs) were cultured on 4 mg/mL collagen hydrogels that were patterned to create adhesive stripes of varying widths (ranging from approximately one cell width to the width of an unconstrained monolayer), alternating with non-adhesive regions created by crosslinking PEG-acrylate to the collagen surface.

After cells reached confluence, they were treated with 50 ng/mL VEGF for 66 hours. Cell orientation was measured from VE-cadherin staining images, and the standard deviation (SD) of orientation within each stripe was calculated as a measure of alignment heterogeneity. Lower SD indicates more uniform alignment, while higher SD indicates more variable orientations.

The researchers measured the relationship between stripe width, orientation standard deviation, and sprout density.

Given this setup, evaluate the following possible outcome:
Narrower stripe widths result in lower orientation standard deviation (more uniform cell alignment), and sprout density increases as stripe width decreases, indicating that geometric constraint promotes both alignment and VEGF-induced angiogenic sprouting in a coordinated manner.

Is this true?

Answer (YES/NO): NO